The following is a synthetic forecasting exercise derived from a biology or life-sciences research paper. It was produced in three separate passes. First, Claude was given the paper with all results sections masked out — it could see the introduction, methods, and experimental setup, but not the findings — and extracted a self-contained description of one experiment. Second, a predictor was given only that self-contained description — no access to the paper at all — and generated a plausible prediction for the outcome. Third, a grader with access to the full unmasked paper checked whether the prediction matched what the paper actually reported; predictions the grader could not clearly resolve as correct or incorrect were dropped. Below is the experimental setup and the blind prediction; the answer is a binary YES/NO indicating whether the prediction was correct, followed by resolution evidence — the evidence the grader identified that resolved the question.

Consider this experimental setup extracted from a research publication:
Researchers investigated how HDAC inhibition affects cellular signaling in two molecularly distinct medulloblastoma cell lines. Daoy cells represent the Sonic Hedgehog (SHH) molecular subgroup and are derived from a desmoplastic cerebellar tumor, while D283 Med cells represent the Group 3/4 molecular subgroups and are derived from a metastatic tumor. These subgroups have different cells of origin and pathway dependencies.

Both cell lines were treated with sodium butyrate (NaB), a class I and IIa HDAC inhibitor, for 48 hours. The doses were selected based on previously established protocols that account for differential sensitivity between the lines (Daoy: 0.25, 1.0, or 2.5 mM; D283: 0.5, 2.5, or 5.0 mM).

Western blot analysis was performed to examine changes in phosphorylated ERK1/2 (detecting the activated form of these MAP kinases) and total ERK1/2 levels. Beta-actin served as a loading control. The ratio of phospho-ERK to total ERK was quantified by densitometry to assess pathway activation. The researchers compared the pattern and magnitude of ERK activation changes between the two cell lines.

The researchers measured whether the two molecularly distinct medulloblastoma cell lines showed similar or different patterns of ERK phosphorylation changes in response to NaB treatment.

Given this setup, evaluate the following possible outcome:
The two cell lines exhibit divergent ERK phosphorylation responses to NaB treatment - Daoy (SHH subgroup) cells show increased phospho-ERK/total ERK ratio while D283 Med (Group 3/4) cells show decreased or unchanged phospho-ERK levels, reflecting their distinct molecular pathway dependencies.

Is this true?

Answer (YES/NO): NO